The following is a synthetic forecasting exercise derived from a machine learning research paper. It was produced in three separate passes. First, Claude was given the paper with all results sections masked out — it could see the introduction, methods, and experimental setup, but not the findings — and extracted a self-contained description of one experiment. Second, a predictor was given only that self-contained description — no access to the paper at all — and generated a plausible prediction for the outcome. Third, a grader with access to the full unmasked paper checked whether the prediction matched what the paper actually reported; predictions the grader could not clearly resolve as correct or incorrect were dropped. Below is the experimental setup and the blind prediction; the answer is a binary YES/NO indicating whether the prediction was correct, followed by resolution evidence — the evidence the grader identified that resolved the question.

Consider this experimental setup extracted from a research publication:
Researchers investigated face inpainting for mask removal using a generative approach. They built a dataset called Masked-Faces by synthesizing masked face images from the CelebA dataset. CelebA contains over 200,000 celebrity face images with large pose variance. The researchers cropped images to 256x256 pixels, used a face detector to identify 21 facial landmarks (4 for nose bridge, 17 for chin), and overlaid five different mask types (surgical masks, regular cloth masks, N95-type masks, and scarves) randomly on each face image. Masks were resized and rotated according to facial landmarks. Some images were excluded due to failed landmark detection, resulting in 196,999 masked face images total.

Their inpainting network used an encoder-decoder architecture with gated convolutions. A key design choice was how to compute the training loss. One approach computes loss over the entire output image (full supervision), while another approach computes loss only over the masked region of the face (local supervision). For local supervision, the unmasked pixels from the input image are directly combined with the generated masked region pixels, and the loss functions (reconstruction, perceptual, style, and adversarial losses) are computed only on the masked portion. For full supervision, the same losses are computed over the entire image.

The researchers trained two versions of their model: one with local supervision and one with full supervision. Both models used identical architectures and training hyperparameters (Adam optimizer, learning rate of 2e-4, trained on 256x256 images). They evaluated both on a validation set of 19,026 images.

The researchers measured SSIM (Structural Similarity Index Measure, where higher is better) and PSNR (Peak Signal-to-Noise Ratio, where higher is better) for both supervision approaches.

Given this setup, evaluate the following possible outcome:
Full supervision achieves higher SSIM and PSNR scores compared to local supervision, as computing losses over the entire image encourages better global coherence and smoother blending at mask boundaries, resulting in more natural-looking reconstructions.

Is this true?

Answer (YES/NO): NO